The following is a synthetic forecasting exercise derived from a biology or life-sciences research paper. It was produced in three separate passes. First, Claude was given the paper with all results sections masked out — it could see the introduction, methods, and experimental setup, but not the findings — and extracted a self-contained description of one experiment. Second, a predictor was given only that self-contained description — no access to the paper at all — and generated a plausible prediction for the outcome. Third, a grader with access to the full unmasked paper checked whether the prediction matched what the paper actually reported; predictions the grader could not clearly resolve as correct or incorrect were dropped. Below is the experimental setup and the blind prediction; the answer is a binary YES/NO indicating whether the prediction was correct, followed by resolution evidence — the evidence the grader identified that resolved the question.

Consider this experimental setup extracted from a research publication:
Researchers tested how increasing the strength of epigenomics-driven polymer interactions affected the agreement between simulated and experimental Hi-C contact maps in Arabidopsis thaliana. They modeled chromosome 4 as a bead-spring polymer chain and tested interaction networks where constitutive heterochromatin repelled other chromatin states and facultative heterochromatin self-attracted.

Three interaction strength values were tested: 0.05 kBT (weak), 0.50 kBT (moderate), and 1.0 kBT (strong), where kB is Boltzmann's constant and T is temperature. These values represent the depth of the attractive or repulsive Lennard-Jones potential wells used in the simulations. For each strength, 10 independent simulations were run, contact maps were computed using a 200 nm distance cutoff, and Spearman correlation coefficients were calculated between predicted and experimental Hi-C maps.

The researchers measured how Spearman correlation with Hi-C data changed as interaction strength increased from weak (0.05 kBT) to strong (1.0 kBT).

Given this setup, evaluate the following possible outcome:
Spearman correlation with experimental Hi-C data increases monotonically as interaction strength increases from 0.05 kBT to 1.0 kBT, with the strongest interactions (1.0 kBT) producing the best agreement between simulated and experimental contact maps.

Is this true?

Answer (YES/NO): NO